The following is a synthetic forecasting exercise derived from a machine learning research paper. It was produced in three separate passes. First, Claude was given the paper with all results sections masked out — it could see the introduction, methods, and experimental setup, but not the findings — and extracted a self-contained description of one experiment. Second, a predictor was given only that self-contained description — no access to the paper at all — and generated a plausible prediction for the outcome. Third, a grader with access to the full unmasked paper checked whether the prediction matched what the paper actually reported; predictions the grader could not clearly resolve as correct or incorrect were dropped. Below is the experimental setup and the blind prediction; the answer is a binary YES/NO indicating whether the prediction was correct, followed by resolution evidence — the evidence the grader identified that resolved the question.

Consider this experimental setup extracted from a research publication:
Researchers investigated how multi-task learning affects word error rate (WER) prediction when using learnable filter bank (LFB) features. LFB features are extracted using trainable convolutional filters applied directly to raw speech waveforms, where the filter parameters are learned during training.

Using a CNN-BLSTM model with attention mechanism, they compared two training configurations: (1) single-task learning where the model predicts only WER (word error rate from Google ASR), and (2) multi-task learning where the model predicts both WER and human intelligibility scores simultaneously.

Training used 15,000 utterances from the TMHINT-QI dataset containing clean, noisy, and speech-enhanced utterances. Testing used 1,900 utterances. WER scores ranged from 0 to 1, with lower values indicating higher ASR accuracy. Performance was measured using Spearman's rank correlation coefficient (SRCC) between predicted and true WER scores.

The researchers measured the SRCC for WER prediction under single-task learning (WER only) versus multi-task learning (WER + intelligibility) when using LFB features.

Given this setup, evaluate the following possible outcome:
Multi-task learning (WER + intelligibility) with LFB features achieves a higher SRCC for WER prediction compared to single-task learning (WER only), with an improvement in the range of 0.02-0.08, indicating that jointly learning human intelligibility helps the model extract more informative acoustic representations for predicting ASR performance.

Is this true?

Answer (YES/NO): YES